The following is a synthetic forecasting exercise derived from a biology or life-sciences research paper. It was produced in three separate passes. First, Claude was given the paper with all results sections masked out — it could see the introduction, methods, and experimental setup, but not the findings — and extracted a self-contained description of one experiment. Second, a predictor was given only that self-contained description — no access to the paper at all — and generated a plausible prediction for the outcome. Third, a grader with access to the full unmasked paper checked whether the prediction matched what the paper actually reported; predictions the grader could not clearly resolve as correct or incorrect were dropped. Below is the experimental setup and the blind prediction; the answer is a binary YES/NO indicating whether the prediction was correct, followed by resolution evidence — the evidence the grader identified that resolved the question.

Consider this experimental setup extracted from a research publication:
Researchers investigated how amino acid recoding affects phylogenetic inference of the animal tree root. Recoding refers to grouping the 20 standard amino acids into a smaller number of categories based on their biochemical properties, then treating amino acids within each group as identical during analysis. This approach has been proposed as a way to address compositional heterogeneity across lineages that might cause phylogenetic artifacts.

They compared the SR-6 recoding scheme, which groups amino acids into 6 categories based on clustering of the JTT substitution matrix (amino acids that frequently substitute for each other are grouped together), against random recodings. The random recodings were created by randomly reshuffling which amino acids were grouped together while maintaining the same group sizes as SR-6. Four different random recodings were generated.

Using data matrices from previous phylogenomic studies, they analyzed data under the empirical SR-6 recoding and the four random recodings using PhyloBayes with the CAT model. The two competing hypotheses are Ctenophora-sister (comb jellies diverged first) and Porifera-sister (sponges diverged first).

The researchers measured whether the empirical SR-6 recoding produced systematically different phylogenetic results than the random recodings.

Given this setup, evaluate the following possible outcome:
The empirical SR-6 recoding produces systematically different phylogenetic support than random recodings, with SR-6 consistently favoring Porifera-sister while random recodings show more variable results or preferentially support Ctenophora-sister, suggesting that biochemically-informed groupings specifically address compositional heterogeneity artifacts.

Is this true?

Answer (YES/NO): NO